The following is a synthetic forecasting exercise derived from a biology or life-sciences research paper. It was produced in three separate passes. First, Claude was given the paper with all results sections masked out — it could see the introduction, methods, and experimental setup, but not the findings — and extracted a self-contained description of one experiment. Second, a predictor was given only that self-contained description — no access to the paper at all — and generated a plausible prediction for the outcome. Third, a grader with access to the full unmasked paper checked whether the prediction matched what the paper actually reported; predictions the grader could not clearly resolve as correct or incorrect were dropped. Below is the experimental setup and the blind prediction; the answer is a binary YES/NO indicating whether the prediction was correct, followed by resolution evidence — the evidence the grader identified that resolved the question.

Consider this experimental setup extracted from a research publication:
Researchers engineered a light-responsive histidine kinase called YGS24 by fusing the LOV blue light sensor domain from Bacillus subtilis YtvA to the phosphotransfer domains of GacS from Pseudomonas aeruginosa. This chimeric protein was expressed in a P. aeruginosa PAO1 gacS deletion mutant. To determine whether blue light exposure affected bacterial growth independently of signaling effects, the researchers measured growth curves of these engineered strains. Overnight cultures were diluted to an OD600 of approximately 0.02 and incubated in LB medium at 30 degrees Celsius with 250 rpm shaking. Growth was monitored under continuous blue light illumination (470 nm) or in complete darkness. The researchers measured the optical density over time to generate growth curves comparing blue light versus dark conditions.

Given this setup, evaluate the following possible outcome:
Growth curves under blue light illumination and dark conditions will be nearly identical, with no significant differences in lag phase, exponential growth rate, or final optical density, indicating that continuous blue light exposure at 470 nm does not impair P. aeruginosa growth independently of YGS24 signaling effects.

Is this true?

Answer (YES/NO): NO